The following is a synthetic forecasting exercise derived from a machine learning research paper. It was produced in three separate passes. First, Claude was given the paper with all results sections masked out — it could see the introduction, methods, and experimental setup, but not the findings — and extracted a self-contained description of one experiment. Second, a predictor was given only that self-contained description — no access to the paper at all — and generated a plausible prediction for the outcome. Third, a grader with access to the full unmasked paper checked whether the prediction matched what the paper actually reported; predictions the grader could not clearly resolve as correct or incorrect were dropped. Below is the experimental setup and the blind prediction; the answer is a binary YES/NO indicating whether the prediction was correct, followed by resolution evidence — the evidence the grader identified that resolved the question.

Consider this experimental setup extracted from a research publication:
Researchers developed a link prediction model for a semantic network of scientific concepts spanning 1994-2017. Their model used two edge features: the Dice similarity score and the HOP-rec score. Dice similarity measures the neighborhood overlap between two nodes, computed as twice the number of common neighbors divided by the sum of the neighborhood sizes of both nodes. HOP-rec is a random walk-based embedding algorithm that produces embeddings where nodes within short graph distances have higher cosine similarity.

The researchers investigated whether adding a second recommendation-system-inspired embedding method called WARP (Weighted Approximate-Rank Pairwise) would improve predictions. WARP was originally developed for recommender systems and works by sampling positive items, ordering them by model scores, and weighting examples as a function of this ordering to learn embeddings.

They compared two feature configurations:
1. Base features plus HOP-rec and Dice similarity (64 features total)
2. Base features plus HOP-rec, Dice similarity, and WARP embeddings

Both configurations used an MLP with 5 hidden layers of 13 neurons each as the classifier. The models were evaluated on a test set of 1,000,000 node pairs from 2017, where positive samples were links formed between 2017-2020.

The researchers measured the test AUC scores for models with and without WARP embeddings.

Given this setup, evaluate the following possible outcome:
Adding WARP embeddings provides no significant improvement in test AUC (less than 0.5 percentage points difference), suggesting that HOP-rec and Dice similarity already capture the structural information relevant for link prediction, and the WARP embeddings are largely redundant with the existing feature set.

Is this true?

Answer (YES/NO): YES